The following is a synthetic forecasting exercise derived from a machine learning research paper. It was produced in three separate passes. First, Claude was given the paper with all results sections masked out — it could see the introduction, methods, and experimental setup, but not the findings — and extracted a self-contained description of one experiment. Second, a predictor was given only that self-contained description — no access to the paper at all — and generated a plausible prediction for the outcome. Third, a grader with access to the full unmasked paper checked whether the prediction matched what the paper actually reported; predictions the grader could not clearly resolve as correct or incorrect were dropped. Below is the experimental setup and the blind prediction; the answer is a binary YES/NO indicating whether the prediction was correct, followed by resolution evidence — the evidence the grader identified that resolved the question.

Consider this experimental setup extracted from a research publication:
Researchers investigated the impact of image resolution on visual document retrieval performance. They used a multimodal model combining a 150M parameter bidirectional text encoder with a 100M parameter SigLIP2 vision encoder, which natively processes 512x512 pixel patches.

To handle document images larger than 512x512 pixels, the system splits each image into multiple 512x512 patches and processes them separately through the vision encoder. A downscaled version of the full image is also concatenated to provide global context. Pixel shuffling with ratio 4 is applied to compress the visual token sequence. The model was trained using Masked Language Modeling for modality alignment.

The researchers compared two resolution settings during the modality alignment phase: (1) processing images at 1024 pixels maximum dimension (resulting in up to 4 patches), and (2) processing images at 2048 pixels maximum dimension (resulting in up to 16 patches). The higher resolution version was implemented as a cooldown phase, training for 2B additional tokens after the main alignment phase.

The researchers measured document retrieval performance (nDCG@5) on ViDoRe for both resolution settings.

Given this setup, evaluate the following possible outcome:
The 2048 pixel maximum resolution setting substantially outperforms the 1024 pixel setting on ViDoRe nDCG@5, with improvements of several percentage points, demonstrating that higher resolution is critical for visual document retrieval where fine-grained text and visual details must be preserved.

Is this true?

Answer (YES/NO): YES